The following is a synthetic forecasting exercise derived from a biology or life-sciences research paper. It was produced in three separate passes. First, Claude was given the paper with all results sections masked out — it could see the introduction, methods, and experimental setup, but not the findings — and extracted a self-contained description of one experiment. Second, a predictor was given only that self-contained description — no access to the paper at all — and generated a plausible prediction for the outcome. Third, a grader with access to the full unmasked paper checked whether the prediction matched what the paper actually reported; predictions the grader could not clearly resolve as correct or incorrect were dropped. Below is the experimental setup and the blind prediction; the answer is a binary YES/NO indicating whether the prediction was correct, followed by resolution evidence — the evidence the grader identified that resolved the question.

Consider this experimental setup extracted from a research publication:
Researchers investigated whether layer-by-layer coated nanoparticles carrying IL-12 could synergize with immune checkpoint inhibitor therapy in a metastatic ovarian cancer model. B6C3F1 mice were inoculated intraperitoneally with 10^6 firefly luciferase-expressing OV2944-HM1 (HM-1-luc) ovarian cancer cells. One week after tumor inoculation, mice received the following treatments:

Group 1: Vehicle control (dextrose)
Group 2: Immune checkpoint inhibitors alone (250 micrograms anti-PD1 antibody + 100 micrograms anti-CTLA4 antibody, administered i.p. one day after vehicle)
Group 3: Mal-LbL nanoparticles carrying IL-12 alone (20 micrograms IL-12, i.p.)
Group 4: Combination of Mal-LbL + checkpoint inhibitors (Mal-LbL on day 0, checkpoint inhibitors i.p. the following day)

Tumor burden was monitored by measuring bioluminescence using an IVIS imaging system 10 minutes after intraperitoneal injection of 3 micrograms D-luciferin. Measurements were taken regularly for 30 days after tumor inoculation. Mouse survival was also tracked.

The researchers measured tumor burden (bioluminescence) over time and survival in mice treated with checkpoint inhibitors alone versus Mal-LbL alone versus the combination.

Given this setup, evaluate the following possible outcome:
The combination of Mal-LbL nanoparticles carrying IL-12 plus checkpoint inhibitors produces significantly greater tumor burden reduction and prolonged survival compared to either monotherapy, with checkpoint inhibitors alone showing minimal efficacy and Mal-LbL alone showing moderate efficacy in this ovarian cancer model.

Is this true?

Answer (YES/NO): YES